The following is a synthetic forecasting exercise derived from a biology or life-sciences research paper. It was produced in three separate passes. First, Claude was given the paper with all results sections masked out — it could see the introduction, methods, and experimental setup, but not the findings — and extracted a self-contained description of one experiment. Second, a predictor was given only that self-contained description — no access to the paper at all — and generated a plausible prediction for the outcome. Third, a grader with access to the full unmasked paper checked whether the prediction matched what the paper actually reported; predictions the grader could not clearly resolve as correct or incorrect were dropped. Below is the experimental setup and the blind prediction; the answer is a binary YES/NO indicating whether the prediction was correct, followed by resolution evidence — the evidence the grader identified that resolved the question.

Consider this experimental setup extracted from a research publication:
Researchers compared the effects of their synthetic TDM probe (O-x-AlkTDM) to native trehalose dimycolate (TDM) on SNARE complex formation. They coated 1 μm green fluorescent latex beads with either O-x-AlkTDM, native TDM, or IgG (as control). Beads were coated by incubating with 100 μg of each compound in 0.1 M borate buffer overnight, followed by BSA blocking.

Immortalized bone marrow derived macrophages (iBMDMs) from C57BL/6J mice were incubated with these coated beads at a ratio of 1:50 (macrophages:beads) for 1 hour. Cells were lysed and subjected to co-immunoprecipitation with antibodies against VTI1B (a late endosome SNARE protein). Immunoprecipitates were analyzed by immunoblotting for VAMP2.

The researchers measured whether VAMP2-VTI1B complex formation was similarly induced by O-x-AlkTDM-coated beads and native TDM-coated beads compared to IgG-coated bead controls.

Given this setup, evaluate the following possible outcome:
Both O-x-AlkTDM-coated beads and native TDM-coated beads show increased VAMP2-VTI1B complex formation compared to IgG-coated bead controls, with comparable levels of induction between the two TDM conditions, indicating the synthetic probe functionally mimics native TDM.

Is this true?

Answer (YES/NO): NO